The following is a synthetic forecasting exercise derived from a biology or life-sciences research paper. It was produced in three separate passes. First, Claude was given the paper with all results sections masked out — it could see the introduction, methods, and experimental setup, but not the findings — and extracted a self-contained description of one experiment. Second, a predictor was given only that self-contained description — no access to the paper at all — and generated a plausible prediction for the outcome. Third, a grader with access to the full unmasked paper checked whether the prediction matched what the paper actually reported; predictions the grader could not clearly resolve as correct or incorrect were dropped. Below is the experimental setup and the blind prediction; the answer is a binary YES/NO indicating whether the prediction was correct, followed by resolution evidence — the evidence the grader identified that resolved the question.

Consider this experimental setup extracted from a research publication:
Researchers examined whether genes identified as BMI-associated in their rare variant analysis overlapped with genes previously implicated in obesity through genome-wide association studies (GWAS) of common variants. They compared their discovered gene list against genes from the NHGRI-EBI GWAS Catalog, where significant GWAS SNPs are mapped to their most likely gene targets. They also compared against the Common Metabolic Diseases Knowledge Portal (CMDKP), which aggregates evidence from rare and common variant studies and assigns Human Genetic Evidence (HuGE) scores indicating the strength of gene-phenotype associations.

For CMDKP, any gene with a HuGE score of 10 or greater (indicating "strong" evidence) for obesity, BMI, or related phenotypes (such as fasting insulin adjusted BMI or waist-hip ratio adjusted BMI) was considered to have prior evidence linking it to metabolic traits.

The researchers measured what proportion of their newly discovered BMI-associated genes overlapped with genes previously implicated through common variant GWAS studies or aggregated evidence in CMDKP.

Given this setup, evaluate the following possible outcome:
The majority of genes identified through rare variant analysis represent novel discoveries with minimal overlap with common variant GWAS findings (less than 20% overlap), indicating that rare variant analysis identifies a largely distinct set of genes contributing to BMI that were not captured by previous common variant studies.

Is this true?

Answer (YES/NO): NO